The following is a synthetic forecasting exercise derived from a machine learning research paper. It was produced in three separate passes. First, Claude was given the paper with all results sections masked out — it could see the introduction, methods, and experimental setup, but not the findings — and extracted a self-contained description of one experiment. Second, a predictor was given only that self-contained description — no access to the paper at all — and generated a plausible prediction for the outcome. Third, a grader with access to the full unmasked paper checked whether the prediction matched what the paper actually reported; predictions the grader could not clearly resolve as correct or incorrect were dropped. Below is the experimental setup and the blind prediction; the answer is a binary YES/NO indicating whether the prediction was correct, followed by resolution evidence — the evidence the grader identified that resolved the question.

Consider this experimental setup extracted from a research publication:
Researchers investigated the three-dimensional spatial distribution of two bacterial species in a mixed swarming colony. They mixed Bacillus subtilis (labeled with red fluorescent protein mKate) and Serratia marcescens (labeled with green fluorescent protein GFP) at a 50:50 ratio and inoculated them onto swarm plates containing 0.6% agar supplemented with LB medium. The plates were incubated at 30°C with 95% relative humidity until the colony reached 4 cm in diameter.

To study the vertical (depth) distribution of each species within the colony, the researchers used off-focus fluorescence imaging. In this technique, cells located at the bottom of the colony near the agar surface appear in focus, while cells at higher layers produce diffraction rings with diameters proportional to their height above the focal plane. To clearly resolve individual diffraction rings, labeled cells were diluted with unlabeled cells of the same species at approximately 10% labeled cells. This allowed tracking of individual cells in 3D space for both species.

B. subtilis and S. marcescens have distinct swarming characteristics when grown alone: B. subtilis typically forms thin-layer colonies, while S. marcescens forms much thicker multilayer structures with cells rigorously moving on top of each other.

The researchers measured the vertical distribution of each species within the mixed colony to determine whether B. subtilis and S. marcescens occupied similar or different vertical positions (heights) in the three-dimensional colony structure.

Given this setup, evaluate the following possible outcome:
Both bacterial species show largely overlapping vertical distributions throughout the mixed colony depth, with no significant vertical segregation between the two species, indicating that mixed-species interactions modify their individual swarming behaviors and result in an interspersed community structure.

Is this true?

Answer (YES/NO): NO